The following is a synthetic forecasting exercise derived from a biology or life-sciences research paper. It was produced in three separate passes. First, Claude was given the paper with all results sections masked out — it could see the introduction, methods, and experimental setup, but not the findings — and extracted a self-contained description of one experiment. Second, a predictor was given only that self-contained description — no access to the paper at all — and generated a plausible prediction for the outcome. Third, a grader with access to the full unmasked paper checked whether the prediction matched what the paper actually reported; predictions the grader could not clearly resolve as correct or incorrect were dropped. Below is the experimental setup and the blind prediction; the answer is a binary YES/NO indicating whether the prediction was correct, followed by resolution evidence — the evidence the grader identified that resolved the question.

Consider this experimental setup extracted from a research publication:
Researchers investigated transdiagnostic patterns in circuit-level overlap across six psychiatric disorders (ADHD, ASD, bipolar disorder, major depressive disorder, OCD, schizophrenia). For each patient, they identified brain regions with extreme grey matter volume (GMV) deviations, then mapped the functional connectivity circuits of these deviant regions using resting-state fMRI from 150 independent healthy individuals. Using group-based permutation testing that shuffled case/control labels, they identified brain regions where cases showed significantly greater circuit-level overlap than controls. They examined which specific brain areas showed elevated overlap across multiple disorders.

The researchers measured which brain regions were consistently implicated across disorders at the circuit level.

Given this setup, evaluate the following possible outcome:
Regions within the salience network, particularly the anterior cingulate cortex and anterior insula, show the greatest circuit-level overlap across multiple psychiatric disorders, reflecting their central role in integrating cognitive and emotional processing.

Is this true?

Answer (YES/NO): NO